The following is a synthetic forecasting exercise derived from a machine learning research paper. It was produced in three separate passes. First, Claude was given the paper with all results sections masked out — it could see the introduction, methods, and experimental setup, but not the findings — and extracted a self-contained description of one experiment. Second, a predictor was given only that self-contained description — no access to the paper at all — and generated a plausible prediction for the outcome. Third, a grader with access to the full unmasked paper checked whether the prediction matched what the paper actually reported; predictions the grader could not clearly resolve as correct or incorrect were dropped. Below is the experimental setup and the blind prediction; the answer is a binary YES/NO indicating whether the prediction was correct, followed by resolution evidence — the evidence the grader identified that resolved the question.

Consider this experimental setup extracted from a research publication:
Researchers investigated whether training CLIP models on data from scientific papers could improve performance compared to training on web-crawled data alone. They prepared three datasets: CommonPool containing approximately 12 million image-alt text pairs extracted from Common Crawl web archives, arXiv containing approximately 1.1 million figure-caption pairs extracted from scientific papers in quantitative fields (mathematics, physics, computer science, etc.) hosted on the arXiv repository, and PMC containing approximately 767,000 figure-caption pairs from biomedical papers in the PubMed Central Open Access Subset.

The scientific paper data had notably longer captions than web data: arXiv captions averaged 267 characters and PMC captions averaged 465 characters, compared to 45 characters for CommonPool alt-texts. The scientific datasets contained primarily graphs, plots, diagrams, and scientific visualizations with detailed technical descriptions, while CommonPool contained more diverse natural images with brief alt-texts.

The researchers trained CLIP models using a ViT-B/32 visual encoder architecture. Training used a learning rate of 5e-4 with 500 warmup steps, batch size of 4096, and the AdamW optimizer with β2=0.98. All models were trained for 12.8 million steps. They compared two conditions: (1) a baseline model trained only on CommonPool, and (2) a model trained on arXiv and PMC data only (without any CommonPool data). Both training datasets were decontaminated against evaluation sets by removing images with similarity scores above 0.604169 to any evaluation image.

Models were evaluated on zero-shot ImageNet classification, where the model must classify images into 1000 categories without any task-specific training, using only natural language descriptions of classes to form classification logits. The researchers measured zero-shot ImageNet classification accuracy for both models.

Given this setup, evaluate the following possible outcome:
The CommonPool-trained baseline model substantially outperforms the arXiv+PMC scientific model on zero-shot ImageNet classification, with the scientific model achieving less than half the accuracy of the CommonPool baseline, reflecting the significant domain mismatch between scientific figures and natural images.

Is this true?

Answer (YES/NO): YES